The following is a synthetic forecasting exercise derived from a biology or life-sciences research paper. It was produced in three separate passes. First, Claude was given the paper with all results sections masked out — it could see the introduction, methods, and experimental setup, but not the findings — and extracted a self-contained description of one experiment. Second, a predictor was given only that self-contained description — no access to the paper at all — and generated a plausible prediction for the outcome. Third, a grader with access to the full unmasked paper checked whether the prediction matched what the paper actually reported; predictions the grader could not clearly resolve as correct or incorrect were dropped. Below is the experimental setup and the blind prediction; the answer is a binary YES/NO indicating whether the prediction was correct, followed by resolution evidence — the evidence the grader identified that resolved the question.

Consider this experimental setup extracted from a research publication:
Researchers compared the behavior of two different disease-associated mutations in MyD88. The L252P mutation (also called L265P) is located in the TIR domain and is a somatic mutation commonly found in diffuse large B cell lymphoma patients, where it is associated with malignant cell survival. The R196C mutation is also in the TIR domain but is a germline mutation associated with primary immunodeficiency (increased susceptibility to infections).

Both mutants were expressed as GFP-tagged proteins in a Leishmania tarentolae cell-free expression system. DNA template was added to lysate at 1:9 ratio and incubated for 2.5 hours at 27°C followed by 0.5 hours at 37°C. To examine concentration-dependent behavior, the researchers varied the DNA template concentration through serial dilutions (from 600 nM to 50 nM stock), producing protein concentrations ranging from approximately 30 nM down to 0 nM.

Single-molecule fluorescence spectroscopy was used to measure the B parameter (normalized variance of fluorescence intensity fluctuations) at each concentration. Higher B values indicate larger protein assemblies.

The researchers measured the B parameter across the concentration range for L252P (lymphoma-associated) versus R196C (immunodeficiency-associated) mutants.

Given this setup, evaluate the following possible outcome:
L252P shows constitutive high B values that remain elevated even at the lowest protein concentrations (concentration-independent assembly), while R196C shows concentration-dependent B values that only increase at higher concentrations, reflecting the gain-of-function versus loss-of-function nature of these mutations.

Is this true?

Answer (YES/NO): NO